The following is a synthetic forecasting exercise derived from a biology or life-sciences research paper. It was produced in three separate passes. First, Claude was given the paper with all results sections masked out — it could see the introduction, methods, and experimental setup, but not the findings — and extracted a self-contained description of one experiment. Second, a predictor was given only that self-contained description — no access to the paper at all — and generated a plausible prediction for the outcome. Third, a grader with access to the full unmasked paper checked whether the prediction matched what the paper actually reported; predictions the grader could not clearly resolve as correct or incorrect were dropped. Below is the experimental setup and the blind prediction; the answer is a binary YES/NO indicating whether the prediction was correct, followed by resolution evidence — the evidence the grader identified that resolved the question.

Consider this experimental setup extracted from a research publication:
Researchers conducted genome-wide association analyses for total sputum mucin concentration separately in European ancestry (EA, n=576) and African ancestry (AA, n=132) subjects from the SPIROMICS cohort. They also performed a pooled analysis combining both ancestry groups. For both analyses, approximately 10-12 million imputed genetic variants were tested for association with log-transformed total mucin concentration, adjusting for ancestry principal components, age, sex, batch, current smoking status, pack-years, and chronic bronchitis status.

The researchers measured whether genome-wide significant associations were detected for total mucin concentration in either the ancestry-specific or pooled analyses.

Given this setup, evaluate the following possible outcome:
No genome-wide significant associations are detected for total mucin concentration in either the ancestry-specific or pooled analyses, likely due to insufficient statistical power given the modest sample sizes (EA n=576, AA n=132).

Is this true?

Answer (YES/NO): YES